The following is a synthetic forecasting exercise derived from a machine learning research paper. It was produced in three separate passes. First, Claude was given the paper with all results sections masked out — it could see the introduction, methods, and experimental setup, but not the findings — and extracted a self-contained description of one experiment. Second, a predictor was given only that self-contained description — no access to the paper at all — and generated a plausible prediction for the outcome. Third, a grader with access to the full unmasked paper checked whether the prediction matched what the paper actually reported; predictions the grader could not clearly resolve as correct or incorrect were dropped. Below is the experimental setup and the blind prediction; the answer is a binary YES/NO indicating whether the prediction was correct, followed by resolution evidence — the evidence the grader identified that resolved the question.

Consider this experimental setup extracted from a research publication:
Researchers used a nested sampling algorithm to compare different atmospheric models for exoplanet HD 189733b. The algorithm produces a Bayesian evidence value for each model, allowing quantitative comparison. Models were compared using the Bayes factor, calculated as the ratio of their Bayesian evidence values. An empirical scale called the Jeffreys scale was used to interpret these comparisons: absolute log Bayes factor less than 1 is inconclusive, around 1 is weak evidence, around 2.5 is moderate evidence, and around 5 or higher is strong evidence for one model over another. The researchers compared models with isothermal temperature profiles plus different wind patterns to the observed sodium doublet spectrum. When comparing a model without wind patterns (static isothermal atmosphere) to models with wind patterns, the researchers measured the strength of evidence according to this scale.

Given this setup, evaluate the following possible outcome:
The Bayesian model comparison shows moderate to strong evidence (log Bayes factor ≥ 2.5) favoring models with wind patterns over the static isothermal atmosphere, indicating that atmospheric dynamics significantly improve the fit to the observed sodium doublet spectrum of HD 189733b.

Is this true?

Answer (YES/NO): YES